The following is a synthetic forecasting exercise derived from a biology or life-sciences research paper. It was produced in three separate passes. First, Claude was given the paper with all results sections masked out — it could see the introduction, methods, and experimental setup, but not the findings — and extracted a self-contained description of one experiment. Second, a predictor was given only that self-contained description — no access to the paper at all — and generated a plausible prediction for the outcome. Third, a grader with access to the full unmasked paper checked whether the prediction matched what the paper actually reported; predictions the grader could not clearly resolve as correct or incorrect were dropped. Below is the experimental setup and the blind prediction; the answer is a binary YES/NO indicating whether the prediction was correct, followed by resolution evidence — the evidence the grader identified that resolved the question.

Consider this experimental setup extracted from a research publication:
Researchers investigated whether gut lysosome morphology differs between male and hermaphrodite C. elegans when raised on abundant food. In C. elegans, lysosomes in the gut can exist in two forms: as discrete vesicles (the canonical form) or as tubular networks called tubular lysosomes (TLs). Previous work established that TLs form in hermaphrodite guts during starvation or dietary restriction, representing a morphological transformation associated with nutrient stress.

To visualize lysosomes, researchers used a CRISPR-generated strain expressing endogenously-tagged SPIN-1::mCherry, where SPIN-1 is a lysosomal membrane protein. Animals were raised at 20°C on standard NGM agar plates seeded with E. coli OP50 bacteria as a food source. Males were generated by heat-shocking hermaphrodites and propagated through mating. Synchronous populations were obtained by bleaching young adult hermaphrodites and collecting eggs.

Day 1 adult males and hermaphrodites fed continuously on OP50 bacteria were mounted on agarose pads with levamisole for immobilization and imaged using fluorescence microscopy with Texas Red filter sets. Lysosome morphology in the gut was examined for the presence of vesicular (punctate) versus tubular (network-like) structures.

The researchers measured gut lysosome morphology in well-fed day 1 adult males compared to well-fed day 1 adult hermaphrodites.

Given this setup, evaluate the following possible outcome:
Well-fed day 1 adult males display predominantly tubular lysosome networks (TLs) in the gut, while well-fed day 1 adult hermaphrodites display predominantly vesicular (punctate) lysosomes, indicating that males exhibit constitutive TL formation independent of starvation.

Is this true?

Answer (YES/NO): YES